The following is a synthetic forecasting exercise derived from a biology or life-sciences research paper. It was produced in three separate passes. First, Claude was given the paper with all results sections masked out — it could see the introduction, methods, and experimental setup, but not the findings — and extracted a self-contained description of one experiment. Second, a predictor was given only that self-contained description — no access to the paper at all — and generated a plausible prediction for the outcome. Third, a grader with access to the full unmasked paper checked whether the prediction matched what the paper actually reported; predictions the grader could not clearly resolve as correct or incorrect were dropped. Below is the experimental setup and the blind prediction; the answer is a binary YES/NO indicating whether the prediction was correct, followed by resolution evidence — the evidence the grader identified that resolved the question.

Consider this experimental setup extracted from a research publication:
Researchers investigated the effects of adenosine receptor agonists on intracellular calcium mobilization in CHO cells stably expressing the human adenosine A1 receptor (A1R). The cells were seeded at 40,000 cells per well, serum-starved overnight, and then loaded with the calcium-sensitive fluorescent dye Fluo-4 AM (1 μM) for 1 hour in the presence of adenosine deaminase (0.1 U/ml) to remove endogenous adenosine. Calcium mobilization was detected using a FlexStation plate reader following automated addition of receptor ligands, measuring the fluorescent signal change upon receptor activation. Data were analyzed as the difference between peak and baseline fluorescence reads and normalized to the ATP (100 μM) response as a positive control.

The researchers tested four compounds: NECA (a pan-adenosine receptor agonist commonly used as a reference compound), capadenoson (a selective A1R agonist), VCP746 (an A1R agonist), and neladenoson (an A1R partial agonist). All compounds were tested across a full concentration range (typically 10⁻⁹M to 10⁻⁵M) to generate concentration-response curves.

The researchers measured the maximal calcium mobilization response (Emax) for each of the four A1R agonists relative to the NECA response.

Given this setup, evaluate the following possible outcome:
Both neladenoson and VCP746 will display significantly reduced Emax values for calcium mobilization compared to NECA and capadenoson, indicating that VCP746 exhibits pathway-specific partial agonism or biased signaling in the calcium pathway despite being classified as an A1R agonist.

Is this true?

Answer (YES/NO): NO